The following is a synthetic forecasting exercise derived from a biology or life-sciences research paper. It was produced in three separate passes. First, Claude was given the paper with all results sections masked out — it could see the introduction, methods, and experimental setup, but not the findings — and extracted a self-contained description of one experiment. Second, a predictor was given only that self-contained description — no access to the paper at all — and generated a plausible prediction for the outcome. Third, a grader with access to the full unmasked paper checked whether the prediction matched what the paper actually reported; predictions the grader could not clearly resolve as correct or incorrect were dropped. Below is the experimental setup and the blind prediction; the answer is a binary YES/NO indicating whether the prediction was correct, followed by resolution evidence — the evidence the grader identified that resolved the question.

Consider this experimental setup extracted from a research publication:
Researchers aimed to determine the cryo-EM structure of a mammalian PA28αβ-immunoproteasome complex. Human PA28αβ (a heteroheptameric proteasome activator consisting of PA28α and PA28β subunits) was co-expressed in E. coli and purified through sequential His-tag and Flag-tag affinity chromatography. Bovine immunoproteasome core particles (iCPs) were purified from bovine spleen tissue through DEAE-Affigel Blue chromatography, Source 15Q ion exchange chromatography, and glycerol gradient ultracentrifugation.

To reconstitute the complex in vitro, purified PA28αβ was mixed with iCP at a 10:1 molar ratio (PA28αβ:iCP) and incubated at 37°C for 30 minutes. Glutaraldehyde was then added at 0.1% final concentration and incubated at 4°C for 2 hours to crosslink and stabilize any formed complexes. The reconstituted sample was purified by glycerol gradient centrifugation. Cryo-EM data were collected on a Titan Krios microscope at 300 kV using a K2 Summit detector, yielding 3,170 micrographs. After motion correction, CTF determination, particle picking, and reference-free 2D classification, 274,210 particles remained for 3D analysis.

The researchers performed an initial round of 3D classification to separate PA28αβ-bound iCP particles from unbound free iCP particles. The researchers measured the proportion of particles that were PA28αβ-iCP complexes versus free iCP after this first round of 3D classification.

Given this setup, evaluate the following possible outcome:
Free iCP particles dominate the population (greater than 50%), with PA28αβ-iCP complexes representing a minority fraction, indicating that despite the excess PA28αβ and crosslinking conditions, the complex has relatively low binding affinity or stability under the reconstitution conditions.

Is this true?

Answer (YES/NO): YES